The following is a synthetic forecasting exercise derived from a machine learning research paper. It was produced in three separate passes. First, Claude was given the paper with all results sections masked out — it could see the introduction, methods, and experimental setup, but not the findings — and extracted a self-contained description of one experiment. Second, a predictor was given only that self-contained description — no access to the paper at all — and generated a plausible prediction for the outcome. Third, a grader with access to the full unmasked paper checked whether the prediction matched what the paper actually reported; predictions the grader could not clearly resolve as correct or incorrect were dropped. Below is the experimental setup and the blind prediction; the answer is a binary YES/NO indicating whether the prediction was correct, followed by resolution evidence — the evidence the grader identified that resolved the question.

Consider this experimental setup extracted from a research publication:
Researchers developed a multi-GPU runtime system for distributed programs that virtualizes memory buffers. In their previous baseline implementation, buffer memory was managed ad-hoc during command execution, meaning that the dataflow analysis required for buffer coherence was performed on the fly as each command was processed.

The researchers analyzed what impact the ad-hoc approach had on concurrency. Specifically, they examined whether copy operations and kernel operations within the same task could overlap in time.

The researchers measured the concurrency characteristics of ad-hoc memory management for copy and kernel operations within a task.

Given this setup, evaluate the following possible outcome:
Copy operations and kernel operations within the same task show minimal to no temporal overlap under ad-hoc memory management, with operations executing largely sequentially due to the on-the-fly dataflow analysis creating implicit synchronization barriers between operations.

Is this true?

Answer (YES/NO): YES